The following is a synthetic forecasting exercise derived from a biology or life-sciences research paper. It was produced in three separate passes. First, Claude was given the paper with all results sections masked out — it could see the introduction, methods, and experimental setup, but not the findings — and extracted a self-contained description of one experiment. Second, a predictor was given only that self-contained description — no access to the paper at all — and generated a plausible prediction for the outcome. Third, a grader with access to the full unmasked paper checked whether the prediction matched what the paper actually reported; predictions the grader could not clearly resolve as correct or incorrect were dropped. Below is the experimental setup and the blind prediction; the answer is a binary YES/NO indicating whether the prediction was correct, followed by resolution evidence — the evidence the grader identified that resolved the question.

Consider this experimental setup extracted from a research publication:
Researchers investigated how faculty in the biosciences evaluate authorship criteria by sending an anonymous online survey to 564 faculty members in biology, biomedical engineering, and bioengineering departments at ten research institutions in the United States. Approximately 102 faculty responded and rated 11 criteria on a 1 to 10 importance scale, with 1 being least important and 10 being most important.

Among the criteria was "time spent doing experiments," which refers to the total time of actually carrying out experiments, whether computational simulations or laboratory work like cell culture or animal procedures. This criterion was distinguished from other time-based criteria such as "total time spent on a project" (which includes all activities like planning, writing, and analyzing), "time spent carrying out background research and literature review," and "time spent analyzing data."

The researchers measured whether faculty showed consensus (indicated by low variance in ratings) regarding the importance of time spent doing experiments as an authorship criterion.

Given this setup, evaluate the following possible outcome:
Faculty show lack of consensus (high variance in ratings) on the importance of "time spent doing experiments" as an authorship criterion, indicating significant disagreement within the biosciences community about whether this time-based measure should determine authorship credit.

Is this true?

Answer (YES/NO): NO